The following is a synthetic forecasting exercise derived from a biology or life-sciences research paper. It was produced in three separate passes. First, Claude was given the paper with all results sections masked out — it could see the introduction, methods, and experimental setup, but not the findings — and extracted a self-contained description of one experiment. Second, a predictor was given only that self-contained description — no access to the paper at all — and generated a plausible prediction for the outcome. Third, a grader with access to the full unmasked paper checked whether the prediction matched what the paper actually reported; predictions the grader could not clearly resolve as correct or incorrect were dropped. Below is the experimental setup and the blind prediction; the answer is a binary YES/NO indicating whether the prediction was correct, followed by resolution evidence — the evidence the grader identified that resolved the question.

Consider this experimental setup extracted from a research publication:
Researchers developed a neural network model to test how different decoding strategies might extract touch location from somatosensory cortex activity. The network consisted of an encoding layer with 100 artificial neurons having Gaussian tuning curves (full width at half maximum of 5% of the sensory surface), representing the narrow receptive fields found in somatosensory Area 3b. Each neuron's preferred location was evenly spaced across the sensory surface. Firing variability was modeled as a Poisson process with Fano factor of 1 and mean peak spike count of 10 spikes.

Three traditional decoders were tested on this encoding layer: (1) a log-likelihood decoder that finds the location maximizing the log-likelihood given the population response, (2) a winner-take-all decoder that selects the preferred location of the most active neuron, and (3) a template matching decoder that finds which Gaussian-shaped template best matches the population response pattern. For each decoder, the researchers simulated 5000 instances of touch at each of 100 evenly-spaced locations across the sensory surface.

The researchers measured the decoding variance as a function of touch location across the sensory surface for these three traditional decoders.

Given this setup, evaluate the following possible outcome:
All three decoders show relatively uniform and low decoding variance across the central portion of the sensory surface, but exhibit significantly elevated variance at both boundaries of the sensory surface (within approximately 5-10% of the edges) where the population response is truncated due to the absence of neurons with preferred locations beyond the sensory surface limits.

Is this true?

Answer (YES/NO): NO